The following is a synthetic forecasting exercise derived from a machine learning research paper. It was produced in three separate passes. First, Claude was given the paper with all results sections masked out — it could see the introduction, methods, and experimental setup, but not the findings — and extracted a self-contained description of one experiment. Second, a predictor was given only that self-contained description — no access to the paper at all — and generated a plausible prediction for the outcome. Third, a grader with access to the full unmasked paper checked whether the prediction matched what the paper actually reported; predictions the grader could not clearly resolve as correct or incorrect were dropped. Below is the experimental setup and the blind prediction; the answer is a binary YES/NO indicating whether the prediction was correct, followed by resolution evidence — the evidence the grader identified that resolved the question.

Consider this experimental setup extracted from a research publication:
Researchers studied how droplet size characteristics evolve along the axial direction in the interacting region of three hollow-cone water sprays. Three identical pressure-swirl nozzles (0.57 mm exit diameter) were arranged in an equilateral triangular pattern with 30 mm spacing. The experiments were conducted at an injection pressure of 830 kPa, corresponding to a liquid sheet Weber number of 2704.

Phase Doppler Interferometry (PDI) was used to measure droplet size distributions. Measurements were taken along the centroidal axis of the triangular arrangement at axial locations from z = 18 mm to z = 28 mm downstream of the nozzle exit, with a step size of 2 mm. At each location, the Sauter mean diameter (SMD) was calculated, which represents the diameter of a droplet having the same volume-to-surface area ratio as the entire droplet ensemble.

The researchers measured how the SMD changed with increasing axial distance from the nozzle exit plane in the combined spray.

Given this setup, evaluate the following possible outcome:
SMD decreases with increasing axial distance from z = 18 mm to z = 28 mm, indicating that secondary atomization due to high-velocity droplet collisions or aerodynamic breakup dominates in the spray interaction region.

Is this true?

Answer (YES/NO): YES